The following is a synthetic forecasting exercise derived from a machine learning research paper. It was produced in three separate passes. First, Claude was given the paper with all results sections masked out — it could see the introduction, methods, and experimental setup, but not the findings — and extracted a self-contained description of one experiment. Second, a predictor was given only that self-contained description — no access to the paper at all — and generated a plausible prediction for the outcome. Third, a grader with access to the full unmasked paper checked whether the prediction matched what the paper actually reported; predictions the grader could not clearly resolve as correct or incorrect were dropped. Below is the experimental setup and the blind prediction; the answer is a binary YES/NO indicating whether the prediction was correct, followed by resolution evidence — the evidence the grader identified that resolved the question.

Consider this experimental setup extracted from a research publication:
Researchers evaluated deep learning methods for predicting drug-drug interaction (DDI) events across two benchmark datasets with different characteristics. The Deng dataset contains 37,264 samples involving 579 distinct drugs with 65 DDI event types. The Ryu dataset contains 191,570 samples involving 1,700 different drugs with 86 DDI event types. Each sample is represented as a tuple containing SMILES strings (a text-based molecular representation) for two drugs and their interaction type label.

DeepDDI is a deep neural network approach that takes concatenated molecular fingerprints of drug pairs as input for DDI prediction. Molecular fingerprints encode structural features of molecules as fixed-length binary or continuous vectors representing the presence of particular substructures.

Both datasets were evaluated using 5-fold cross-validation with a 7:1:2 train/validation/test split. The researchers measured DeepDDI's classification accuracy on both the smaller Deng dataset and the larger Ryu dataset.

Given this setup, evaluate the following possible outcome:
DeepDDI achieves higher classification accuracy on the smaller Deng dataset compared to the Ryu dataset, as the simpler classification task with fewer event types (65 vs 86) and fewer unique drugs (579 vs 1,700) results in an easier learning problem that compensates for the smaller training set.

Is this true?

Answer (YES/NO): NO